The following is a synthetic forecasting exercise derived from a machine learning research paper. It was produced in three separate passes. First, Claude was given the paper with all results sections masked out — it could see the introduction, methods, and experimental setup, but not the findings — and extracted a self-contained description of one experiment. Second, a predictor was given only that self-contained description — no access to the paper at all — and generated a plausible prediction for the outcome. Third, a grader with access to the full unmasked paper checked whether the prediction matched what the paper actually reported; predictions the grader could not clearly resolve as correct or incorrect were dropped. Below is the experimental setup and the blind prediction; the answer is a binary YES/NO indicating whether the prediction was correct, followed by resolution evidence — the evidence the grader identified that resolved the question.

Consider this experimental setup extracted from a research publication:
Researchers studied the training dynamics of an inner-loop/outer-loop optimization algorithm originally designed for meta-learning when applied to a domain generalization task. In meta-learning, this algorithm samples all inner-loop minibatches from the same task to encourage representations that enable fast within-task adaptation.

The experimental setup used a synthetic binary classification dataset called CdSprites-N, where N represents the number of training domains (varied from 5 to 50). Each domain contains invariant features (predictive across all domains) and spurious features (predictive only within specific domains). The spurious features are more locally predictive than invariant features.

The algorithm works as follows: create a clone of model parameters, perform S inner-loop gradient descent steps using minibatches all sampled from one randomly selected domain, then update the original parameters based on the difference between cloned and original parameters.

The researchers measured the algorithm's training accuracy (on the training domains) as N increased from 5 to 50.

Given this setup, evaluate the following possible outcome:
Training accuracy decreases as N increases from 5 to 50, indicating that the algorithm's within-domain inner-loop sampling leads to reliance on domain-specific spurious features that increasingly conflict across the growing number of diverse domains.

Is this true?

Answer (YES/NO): NO